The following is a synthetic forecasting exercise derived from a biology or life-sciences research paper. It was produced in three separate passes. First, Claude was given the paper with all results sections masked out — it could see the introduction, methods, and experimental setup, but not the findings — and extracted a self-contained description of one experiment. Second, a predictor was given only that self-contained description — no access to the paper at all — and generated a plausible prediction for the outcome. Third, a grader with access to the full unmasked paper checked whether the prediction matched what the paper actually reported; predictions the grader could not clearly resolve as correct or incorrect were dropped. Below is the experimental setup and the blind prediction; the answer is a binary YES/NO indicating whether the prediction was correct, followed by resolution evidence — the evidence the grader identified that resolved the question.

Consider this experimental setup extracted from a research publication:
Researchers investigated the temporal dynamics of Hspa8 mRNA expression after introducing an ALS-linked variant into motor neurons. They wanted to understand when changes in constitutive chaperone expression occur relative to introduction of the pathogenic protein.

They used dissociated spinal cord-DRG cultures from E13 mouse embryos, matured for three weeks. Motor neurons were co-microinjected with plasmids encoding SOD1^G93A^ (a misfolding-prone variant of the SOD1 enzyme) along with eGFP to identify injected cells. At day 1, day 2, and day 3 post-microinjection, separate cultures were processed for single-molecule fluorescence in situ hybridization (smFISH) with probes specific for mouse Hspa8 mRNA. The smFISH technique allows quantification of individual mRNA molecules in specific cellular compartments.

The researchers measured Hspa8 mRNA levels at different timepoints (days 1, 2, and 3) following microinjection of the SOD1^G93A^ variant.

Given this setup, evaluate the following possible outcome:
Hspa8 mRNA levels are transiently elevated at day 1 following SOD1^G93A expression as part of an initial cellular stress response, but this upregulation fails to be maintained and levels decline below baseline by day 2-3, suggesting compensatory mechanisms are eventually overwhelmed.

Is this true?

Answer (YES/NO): YES